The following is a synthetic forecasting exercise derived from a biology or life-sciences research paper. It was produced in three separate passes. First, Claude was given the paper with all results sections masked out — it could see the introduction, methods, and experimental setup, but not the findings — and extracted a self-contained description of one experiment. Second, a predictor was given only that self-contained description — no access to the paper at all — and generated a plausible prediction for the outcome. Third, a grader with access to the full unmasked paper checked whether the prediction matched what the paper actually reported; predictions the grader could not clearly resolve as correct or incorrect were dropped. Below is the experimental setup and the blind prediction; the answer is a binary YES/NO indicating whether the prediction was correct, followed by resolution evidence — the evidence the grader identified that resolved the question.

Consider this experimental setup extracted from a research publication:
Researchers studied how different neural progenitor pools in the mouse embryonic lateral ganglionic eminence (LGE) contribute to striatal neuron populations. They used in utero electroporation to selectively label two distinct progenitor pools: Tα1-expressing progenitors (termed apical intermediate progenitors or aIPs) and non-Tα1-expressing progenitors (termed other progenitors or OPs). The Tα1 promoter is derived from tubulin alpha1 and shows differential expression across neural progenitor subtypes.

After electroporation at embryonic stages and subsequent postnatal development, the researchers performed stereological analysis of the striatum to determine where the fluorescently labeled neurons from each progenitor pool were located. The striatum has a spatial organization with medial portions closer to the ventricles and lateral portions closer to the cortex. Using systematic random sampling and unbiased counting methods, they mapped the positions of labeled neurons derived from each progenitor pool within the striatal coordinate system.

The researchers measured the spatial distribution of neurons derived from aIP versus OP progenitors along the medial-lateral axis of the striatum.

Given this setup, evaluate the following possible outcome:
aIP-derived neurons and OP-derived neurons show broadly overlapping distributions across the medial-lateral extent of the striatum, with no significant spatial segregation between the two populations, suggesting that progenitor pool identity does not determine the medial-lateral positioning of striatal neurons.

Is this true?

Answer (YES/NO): NO